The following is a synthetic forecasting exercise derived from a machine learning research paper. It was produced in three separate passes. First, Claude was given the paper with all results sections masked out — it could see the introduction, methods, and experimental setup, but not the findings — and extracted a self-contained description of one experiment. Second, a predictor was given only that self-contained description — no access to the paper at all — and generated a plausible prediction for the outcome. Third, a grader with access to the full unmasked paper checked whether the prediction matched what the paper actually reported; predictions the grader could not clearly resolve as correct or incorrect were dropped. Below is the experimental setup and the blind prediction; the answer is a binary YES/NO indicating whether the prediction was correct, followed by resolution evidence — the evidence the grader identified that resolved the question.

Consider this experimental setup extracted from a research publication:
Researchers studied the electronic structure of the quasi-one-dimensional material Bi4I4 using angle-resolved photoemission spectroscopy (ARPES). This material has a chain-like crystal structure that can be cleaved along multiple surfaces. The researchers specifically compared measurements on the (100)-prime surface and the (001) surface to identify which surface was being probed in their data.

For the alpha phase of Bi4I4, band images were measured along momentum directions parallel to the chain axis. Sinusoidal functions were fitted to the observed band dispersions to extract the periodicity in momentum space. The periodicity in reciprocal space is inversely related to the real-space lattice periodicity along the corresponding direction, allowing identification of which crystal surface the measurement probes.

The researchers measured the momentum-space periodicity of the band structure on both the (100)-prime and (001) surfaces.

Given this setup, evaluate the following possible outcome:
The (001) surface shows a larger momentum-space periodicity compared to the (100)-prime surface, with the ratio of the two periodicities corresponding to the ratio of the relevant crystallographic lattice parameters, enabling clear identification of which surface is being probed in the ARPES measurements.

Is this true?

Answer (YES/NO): YES